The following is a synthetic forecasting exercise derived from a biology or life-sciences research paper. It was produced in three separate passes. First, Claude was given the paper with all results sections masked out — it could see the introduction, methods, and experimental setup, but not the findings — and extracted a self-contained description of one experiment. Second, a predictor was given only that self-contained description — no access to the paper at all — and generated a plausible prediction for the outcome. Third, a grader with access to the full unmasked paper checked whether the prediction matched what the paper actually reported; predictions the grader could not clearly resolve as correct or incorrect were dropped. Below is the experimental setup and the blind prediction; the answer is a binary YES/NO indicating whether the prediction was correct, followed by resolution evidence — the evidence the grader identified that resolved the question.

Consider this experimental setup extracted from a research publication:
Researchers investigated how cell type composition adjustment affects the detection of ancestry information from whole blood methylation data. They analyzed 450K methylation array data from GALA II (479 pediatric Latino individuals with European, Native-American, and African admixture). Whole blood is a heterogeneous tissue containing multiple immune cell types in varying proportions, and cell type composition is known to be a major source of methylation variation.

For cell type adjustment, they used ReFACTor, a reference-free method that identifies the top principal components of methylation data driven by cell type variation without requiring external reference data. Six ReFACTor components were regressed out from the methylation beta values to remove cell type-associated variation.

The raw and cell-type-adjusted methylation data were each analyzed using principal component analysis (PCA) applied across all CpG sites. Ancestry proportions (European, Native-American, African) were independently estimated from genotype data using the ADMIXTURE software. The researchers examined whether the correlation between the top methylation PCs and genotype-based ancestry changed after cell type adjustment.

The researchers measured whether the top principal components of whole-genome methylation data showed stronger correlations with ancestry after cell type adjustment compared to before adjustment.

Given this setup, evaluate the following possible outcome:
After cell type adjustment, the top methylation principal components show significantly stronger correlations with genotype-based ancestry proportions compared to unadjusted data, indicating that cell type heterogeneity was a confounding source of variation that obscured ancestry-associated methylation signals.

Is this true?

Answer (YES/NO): YES